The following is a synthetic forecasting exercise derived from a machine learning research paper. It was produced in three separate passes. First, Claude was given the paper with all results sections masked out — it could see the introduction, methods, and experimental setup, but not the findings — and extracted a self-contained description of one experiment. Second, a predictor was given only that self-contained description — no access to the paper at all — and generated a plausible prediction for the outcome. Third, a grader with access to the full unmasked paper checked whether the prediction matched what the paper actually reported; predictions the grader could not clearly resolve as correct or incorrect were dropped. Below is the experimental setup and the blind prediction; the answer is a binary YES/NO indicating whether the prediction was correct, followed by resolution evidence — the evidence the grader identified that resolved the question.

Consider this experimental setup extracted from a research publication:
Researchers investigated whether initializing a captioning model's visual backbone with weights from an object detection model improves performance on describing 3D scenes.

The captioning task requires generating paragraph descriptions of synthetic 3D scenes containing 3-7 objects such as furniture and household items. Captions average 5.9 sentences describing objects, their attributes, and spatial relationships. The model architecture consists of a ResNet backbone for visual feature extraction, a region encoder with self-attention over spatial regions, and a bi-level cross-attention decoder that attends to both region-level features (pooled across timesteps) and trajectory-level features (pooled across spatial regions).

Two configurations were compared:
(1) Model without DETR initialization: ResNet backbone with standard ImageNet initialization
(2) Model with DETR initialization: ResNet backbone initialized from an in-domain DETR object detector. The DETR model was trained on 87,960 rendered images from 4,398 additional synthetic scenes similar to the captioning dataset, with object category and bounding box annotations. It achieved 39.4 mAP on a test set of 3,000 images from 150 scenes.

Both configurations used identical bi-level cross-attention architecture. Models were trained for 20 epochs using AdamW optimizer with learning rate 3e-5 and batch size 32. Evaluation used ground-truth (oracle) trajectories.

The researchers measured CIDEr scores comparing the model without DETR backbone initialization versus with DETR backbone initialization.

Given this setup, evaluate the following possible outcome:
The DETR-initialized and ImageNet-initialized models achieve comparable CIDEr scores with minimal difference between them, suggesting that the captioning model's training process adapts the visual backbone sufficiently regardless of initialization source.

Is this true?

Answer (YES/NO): NO